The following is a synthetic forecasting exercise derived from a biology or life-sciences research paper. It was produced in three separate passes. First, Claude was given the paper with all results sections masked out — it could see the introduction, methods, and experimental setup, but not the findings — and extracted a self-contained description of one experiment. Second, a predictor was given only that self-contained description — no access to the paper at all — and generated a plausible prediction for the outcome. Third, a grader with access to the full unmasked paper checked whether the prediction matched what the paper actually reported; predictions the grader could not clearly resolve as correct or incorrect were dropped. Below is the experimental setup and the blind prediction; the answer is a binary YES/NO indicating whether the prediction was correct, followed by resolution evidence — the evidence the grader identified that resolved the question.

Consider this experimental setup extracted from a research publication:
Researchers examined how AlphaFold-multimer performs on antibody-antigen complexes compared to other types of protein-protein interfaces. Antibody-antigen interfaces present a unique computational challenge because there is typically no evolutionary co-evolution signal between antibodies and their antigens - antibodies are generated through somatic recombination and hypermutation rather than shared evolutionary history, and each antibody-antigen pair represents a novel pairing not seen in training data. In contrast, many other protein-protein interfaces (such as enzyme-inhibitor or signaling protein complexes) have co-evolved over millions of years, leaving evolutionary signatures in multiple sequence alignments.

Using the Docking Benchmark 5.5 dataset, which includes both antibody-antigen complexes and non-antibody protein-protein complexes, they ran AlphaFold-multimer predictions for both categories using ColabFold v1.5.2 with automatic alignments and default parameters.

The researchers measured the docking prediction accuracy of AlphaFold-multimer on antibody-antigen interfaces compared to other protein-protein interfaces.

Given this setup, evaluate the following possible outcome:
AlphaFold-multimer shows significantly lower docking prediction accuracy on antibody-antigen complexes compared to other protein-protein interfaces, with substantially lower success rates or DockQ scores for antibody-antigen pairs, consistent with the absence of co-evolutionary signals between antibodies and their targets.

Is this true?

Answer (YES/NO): YES